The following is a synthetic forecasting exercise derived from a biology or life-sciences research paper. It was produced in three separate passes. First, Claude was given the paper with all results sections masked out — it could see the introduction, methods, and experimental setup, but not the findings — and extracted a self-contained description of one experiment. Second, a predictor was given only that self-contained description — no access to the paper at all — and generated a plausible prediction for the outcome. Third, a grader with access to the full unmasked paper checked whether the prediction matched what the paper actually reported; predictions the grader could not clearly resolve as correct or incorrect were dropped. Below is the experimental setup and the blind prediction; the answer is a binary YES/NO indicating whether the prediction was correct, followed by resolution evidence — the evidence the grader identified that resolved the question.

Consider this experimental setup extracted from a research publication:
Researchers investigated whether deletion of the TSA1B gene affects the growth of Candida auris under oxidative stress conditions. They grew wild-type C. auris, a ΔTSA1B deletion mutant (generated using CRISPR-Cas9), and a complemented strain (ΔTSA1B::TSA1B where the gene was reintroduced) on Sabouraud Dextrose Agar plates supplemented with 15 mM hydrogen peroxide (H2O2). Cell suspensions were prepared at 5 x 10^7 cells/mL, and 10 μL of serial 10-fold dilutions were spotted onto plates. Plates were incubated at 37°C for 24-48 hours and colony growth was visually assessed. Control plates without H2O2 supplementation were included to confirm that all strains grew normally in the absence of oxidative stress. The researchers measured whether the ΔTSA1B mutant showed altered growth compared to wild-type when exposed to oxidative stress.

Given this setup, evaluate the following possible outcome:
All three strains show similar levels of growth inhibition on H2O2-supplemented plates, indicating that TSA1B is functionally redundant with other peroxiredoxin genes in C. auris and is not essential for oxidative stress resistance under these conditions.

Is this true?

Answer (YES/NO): NO